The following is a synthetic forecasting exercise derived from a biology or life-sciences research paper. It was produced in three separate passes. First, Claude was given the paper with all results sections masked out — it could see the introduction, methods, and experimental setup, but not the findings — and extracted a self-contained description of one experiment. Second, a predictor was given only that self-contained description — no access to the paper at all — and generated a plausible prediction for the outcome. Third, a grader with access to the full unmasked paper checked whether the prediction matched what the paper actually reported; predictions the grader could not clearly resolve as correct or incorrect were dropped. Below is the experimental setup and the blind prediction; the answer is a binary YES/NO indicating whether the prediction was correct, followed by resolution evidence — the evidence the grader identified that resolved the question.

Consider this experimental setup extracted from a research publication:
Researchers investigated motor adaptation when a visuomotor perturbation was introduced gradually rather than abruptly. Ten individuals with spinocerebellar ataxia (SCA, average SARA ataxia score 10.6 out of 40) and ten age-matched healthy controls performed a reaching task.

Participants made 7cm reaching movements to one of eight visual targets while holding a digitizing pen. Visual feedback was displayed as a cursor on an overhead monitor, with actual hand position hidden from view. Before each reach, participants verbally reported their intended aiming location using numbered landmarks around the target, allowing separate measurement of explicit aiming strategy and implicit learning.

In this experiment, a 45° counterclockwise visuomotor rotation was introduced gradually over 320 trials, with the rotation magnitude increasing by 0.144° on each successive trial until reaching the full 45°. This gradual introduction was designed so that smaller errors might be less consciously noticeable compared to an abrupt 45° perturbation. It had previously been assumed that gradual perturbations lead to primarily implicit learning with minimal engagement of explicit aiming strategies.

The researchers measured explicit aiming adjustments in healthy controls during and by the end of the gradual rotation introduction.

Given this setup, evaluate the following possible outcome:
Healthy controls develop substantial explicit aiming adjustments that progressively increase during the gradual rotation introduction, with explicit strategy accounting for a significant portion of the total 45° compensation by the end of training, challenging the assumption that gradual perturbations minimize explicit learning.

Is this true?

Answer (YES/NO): NO